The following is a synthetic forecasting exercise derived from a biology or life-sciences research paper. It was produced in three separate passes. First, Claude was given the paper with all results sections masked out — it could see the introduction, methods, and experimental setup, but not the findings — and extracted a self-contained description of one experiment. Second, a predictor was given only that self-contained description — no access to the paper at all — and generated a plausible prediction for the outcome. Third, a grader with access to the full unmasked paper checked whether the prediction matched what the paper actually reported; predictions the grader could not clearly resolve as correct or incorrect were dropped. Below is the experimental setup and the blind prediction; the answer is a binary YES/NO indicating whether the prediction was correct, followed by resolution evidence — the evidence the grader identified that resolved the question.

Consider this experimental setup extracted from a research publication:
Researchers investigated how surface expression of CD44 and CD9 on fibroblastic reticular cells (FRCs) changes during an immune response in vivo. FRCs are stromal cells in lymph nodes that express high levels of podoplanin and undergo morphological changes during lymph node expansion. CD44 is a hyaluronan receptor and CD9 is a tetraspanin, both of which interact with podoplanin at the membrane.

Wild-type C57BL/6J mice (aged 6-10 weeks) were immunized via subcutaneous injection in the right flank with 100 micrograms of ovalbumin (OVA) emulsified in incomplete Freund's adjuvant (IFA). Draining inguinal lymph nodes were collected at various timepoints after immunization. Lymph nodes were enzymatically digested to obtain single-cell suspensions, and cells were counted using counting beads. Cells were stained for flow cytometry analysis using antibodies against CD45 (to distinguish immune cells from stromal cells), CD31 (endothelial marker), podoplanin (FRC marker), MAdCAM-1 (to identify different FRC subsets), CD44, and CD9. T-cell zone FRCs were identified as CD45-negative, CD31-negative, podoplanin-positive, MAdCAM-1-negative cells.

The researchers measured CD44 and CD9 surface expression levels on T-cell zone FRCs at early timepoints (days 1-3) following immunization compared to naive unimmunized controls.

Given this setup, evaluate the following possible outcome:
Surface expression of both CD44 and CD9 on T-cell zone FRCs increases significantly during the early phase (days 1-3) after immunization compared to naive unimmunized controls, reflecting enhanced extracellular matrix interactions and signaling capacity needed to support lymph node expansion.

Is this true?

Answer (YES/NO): YES